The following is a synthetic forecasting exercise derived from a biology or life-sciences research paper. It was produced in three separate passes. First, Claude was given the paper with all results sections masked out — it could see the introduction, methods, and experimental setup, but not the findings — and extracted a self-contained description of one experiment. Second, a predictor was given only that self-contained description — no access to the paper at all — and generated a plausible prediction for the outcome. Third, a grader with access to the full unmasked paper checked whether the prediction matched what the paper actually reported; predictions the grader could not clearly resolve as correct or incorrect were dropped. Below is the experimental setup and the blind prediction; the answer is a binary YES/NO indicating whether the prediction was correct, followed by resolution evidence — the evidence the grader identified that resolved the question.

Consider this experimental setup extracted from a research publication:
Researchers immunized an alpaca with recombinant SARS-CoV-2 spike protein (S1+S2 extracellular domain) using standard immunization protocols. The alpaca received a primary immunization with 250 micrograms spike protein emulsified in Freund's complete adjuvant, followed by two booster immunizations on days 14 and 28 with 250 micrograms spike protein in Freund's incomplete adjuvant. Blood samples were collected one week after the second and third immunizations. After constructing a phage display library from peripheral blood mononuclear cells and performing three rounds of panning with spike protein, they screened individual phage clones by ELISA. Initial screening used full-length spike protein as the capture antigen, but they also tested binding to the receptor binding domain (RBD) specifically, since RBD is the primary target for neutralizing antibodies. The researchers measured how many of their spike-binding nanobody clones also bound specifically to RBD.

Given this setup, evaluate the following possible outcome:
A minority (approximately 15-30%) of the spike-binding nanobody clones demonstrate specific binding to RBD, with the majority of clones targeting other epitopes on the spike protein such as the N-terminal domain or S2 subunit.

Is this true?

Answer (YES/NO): NO